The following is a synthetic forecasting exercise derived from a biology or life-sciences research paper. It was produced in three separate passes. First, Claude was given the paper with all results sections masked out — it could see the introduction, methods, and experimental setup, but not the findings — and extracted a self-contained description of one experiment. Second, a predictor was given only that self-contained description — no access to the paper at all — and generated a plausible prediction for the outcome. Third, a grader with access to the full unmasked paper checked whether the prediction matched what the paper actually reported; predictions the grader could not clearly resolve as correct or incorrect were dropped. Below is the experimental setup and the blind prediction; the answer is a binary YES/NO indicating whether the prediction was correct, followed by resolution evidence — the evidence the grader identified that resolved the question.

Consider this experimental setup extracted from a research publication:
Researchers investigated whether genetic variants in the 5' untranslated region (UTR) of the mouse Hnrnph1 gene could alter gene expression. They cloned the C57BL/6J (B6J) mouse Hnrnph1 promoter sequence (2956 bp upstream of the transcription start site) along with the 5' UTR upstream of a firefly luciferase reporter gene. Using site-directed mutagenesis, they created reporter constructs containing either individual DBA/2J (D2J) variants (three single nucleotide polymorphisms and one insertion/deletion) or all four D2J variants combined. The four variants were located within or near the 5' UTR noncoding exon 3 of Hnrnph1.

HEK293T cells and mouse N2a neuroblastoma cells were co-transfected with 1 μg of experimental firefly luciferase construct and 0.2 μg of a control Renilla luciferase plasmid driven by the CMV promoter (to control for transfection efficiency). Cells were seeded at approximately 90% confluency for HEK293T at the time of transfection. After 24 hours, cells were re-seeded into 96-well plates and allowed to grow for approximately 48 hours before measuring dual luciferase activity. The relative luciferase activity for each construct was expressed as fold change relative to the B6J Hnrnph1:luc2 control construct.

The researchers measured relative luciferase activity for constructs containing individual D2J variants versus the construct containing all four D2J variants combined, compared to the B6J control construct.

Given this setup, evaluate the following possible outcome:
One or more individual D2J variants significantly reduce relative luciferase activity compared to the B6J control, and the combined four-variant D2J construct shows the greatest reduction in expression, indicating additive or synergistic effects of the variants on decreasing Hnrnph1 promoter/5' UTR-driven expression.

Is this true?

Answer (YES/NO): NO